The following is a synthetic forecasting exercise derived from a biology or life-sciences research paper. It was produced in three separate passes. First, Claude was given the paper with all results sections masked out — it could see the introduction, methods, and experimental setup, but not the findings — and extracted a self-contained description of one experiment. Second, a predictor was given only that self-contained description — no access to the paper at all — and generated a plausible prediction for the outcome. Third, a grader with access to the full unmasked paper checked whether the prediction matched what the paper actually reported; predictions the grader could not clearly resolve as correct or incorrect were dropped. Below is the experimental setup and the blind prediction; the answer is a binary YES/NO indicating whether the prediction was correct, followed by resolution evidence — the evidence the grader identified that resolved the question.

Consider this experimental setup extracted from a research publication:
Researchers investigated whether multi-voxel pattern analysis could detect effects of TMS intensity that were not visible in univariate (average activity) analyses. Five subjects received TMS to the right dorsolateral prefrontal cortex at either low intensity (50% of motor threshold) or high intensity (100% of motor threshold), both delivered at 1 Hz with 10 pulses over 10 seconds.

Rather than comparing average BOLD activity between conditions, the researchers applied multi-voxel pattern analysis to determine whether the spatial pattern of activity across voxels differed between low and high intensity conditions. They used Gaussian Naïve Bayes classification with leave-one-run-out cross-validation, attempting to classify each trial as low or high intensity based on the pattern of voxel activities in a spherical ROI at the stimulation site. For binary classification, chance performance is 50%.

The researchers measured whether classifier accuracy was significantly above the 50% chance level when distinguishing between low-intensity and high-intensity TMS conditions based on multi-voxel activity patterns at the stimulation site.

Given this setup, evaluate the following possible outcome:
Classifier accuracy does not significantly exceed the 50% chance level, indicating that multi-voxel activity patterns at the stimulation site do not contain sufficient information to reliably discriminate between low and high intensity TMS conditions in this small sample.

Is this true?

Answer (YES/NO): NO